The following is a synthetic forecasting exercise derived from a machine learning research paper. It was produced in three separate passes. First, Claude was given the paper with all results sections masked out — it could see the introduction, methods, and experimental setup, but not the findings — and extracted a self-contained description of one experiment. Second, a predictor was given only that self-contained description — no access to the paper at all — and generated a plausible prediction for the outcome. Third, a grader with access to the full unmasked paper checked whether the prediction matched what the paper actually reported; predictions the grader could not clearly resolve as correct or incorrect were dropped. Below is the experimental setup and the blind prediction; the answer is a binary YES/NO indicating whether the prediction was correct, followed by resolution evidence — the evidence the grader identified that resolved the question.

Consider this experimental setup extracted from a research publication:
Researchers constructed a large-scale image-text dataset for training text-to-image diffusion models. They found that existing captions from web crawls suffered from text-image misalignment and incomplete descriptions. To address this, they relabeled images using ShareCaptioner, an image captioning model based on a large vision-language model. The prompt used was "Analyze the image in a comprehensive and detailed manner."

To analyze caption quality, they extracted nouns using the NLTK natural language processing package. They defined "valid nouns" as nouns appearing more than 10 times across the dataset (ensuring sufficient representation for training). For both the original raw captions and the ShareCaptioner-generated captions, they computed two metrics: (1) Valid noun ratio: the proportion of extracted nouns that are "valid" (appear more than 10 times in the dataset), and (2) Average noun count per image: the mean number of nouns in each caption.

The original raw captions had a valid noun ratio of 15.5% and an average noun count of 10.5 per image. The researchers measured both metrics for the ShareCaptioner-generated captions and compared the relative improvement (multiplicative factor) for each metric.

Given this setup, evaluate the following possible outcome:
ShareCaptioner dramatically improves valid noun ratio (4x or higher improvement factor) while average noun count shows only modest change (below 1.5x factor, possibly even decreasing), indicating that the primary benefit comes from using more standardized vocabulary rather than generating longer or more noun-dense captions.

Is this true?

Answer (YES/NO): NO